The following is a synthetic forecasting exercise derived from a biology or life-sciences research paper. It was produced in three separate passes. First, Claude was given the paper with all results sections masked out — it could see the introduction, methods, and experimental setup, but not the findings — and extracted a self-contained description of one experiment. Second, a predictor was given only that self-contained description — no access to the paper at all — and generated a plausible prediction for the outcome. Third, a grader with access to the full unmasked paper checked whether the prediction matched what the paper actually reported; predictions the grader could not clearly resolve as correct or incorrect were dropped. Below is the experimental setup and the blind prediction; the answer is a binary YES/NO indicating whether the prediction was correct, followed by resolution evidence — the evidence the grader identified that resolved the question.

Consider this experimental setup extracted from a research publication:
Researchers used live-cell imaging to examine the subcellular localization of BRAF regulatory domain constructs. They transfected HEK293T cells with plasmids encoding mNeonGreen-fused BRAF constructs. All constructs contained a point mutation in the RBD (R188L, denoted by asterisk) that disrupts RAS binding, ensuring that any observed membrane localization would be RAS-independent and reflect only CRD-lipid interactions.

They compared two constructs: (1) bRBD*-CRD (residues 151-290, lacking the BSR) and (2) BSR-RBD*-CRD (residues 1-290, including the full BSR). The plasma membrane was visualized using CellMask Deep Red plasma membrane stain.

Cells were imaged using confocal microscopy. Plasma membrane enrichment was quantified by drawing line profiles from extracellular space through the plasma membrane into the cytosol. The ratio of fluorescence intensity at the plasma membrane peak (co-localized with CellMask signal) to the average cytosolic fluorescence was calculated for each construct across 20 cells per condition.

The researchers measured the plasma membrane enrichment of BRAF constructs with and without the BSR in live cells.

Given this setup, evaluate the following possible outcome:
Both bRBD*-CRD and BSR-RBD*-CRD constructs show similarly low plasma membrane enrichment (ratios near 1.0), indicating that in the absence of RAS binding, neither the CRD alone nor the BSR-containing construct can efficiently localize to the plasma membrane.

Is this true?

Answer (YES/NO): NO